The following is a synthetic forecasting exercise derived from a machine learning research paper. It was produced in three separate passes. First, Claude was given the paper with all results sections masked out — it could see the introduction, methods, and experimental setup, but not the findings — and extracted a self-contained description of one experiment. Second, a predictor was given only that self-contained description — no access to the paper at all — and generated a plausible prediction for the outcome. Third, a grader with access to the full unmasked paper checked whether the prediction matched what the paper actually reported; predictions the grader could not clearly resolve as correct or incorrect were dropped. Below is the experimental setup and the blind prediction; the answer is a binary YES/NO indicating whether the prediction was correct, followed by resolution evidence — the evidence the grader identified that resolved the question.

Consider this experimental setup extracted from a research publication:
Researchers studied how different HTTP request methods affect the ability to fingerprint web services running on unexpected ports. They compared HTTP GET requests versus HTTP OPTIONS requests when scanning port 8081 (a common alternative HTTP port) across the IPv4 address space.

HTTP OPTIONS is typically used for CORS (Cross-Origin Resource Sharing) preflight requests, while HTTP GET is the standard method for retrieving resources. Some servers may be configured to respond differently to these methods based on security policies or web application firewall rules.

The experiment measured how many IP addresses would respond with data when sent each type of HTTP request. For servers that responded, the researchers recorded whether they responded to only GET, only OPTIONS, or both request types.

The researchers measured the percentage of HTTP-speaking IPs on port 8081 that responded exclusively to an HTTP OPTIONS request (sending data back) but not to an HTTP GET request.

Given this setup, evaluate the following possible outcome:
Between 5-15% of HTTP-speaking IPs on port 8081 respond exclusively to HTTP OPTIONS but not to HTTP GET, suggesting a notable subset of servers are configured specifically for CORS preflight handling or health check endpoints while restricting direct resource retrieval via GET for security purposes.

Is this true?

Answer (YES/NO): YES